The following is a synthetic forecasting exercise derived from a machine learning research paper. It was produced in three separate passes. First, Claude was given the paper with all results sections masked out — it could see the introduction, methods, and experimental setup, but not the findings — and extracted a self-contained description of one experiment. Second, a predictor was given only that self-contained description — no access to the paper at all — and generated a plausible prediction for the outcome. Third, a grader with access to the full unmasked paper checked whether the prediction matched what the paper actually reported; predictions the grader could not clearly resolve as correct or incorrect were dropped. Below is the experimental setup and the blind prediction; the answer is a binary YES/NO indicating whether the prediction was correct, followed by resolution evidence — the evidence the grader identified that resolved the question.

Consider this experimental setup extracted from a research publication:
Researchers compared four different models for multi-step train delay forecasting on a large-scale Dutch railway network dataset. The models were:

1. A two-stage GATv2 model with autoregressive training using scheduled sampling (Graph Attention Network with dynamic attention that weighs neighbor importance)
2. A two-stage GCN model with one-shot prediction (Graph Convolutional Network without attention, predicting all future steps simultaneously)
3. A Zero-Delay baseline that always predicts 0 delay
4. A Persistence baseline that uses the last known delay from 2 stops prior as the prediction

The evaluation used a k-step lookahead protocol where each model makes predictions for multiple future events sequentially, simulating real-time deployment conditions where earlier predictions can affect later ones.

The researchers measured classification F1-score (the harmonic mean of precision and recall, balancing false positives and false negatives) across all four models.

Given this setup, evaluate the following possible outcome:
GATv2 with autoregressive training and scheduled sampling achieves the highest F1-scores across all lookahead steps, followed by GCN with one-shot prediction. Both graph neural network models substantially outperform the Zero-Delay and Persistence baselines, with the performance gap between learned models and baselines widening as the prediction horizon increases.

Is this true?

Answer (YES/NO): NO